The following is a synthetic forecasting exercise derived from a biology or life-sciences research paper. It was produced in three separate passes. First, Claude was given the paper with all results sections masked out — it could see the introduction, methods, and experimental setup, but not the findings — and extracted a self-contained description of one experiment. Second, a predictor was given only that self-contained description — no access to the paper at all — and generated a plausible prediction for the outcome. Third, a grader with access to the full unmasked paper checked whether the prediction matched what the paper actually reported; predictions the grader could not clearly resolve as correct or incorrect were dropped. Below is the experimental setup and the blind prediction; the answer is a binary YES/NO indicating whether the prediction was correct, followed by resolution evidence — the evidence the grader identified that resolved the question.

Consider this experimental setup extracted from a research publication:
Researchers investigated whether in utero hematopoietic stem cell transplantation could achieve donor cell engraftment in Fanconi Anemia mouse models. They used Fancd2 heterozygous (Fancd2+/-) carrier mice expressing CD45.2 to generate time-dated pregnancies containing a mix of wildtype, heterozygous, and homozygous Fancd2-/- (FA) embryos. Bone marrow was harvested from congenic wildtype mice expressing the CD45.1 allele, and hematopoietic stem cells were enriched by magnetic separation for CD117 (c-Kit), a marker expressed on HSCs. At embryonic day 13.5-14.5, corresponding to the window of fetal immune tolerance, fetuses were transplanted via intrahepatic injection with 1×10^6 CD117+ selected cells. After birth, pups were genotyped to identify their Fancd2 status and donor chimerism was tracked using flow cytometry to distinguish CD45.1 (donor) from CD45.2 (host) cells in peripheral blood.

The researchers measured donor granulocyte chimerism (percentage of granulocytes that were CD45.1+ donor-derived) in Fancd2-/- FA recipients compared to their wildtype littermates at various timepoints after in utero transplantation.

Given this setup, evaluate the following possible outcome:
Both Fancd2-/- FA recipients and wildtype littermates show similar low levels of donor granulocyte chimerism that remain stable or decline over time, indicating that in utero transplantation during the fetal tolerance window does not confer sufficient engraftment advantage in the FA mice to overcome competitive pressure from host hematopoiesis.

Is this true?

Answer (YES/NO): NO